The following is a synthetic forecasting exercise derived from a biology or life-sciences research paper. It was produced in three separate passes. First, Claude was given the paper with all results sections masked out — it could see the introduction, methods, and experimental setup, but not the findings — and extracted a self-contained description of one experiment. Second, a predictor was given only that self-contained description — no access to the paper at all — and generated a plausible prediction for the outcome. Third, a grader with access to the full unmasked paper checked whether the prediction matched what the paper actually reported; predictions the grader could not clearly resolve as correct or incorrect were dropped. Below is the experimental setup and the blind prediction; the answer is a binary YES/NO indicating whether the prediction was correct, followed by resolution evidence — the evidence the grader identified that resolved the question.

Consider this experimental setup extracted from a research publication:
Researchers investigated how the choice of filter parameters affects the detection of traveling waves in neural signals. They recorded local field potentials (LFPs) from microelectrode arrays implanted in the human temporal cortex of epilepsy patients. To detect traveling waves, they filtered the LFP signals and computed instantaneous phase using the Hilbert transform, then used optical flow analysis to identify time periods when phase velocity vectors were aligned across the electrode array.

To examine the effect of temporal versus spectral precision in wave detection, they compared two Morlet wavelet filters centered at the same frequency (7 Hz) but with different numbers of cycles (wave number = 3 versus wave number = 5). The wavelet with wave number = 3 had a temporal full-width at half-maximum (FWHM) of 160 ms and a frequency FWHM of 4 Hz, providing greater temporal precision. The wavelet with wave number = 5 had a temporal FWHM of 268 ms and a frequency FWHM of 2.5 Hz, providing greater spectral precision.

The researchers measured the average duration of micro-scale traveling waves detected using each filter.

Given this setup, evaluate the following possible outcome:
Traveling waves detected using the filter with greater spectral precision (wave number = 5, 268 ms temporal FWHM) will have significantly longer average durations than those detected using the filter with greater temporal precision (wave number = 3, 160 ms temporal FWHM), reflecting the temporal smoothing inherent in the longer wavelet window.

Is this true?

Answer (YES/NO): YES